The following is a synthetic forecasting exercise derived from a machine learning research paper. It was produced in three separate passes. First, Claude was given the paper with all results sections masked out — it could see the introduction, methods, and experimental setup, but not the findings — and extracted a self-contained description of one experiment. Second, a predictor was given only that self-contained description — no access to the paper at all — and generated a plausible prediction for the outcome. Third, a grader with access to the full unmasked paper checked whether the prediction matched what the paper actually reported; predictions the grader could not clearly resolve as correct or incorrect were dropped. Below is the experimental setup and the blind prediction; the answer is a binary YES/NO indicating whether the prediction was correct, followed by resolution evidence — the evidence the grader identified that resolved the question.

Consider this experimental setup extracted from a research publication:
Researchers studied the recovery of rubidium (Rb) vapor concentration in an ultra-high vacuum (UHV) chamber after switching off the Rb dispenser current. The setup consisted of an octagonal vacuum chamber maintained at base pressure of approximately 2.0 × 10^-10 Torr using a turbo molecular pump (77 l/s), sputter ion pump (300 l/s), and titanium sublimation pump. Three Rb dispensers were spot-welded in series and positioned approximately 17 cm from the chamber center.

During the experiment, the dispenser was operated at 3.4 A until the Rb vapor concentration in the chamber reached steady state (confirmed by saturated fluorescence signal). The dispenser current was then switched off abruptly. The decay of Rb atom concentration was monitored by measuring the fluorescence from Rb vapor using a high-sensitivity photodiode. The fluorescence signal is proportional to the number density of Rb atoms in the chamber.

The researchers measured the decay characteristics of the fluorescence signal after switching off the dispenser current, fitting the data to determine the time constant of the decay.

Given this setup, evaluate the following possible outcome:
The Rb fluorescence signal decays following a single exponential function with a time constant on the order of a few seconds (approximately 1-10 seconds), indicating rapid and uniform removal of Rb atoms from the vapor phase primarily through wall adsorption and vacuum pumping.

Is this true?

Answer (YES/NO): YES